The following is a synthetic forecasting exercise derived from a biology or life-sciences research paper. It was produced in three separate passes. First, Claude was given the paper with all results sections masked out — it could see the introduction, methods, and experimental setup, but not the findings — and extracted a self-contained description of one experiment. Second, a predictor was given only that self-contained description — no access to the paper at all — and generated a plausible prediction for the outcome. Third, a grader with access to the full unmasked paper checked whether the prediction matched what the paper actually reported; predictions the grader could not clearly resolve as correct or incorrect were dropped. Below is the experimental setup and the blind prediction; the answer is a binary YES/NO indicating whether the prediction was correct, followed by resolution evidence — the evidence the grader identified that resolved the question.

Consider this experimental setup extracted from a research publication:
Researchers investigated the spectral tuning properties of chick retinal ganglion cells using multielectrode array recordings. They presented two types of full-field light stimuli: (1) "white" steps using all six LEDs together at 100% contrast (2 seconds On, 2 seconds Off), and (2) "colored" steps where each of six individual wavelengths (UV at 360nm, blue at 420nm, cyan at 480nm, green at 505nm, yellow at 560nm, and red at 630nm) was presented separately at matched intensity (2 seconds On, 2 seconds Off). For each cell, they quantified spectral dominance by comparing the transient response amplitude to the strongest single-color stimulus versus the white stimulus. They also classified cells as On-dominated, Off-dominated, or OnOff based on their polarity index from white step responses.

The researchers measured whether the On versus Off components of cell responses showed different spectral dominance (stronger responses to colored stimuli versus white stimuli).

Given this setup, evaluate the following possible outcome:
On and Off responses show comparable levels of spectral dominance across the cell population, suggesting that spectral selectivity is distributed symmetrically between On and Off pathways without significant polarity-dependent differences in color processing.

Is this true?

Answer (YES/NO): NO